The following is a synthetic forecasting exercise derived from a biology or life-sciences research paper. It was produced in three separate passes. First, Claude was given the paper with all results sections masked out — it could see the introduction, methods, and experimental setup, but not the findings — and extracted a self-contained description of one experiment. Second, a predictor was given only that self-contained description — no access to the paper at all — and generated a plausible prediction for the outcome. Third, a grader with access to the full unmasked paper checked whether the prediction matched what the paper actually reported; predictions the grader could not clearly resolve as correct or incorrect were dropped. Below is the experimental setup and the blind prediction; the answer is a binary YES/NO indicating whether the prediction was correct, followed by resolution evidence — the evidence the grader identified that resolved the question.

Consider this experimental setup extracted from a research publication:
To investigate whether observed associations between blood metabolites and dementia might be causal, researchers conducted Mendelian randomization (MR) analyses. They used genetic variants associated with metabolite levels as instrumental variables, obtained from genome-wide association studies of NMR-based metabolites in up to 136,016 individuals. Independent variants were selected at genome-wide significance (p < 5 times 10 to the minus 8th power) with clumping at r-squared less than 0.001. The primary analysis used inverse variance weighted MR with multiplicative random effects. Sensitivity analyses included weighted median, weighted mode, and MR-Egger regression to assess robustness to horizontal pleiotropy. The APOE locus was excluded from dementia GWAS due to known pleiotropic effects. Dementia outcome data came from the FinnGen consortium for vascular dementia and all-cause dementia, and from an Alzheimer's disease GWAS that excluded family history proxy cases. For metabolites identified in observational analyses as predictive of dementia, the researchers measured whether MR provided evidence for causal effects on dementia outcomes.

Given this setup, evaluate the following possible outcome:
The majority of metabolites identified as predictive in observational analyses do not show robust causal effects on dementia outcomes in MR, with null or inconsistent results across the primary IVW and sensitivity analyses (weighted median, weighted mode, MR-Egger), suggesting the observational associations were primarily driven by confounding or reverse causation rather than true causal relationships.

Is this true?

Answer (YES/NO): NO